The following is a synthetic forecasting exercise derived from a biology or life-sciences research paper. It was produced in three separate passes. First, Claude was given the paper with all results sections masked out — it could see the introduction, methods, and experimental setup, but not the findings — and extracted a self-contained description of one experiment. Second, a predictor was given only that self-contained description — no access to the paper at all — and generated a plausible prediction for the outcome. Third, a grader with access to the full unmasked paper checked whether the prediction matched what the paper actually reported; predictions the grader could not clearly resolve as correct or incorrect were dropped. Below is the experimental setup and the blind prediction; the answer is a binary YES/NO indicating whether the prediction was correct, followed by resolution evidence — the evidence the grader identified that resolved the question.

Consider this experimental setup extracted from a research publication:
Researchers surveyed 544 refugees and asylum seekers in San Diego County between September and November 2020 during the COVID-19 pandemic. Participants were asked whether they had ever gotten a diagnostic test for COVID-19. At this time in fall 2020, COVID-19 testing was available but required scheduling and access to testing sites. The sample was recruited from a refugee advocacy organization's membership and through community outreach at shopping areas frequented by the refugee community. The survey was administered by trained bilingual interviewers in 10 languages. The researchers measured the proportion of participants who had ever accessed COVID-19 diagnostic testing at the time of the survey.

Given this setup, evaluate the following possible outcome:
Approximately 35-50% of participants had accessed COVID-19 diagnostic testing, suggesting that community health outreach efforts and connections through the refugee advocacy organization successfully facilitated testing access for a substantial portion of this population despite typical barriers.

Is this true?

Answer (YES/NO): NO